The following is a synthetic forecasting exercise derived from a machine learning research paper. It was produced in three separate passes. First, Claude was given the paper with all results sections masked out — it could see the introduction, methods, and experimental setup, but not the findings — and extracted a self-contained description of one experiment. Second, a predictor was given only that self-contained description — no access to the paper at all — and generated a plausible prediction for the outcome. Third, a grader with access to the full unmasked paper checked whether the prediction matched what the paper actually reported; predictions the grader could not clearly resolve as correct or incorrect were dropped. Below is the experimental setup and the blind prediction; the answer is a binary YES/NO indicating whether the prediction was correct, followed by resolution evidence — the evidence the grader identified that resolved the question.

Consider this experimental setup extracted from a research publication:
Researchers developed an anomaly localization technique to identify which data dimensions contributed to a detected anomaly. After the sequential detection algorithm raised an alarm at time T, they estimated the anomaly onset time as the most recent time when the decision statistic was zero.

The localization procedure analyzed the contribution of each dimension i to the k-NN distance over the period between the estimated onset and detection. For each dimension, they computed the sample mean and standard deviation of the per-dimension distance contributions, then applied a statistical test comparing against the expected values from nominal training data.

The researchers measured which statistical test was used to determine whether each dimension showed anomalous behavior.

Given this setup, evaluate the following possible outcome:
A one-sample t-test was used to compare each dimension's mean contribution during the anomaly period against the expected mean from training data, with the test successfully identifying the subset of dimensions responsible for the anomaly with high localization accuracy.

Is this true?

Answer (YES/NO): YES